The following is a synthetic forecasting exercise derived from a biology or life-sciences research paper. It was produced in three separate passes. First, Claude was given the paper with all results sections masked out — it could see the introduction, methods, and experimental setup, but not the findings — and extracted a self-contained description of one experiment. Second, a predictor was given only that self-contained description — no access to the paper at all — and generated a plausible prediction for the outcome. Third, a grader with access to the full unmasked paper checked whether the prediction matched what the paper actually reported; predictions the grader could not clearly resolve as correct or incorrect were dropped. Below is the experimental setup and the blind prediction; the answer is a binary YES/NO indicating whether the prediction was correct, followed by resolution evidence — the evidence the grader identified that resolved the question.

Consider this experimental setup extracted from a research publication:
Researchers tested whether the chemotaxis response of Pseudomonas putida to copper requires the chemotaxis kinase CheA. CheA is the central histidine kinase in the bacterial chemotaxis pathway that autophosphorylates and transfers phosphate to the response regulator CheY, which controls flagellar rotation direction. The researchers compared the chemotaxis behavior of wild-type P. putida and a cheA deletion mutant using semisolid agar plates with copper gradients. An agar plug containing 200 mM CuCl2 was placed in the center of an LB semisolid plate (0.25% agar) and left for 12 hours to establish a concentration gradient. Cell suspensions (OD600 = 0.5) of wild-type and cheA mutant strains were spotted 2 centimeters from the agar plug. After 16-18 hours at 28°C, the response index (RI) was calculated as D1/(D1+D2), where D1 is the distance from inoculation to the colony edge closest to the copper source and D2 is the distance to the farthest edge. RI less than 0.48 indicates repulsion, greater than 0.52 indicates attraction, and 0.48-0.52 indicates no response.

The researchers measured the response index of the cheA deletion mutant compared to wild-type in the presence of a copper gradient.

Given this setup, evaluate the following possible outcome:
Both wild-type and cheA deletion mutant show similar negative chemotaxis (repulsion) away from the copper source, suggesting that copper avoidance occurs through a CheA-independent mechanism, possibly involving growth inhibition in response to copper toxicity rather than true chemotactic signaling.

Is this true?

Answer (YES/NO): NO